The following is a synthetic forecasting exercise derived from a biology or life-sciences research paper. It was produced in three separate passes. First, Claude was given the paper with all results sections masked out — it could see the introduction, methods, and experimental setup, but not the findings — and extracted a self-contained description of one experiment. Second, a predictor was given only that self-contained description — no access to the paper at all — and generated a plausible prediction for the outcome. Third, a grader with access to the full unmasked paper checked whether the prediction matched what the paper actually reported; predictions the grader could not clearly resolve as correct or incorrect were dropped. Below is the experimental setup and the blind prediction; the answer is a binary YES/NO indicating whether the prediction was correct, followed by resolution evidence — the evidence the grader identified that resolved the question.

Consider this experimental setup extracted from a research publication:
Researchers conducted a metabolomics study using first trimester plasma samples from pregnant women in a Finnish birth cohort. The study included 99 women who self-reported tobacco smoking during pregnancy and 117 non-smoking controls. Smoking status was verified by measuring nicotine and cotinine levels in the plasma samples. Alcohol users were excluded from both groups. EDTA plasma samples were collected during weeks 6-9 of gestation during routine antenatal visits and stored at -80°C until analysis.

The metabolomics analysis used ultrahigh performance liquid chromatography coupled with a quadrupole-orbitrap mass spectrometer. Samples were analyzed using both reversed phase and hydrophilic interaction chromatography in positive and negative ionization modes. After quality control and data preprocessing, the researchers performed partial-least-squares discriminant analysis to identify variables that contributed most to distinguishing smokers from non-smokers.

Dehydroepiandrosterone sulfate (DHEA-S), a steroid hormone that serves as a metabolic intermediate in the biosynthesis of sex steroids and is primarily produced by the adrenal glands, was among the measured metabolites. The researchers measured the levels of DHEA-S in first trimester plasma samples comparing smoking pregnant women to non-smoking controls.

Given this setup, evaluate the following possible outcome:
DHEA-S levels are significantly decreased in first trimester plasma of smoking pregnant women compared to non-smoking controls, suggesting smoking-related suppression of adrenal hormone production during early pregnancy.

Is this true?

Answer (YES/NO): NO